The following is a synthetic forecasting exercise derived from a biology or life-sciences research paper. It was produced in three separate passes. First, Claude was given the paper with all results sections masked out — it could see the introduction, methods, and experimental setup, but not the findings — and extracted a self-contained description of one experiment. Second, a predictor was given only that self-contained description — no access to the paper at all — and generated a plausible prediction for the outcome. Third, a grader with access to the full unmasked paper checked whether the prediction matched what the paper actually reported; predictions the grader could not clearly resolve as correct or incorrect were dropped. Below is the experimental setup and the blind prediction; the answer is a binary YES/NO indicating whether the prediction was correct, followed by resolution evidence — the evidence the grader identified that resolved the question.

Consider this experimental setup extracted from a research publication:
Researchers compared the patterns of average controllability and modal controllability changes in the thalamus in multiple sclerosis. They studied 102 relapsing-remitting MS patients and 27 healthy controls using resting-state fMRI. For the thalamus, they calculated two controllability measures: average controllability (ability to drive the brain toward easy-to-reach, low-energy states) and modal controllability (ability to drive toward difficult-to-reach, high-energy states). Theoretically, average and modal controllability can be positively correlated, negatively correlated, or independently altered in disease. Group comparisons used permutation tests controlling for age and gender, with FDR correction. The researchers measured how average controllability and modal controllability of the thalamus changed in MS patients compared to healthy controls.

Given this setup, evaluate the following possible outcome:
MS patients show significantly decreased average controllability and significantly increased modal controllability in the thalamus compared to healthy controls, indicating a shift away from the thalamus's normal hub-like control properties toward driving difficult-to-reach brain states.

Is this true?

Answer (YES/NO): NO